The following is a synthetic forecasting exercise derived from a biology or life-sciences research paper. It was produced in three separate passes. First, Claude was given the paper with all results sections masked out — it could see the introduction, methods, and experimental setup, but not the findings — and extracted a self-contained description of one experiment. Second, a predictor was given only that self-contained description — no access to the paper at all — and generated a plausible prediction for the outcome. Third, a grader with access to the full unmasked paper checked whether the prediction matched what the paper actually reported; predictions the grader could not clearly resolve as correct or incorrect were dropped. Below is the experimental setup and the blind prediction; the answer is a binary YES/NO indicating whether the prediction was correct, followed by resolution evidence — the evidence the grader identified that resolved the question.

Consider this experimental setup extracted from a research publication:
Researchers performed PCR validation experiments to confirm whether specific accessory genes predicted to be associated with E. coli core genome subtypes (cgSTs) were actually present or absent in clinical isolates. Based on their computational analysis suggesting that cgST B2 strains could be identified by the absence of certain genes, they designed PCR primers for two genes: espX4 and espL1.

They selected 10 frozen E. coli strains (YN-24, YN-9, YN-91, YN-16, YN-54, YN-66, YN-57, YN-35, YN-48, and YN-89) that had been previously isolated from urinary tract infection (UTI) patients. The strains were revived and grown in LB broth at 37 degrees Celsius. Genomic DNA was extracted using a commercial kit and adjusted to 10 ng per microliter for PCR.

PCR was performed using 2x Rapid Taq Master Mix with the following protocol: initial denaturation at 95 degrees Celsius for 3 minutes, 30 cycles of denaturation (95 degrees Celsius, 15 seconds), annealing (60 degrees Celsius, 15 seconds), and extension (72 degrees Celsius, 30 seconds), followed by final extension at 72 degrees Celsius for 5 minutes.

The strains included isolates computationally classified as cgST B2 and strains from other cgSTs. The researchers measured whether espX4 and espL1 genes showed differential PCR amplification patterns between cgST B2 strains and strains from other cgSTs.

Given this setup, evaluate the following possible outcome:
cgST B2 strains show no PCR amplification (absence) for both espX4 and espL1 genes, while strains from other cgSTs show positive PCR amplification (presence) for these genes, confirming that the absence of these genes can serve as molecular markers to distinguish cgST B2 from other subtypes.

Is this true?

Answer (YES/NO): YES